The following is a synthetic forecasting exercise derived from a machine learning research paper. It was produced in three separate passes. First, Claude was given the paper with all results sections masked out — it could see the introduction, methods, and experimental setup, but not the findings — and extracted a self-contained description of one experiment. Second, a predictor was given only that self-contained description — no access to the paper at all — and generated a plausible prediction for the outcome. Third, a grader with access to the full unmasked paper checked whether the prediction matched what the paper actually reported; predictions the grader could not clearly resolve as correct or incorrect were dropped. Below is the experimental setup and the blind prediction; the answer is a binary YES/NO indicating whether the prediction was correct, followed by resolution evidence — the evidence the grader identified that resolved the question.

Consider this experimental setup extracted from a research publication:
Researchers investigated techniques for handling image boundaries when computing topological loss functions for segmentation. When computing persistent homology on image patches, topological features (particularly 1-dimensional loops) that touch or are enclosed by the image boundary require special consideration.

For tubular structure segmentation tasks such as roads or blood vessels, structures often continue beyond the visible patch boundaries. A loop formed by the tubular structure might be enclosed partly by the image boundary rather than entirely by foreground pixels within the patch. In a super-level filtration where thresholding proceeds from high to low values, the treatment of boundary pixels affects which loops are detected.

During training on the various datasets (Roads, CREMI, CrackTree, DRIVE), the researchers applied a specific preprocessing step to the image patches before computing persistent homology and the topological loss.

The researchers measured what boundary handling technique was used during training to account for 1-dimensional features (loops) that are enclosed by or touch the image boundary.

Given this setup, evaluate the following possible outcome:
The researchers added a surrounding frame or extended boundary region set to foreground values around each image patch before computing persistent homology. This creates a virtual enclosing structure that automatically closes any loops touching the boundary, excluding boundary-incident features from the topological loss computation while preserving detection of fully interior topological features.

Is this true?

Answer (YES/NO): NO